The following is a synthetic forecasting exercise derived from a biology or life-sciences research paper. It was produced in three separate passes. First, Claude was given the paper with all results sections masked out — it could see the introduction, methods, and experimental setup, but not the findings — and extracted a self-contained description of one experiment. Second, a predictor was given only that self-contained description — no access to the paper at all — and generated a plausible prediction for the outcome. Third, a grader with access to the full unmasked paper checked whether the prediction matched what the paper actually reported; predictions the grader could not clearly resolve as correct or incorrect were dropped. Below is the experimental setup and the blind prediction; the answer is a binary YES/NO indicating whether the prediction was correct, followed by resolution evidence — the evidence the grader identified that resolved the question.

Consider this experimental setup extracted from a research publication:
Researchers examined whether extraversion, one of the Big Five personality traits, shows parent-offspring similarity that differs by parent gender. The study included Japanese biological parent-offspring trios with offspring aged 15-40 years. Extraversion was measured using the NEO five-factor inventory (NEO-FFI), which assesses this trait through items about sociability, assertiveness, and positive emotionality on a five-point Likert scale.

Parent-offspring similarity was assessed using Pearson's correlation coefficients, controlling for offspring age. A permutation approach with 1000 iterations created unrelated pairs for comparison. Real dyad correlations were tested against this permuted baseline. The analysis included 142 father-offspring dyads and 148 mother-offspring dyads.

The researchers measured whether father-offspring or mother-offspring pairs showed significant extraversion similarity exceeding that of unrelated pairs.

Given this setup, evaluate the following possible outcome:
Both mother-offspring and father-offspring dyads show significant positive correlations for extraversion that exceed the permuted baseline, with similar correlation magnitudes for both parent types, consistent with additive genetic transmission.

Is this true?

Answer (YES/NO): NO